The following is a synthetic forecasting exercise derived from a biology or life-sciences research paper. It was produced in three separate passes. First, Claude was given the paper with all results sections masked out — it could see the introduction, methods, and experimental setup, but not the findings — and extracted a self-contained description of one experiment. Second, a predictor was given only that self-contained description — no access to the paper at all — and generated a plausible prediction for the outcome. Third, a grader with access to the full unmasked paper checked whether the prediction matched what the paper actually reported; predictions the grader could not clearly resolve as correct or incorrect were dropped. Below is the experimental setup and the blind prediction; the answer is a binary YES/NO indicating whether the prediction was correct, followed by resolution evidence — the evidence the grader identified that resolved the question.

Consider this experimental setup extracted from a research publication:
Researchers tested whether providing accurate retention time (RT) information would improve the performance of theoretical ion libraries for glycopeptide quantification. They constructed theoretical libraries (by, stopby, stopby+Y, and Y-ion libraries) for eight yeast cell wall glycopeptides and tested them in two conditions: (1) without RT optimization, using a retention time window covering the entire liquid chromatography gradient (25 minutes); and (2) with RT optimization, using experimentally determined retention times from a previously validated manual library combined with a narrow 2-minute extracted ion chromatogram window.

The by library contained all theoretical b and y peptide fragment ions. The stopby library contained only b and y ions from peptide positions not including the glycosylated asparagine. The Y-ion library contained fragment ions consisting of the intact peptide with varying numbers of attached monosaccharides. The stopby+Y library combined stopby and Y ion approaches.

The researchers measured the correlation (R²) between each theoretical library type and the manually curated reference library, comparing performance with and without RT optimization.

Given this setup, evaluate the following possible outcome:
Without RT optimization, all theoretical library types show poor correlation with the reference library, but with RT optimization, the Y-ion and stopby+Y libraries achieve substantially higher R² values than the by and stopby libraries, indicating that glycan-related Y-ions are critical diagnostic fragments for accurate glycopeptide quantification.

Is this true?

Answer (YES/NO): NO